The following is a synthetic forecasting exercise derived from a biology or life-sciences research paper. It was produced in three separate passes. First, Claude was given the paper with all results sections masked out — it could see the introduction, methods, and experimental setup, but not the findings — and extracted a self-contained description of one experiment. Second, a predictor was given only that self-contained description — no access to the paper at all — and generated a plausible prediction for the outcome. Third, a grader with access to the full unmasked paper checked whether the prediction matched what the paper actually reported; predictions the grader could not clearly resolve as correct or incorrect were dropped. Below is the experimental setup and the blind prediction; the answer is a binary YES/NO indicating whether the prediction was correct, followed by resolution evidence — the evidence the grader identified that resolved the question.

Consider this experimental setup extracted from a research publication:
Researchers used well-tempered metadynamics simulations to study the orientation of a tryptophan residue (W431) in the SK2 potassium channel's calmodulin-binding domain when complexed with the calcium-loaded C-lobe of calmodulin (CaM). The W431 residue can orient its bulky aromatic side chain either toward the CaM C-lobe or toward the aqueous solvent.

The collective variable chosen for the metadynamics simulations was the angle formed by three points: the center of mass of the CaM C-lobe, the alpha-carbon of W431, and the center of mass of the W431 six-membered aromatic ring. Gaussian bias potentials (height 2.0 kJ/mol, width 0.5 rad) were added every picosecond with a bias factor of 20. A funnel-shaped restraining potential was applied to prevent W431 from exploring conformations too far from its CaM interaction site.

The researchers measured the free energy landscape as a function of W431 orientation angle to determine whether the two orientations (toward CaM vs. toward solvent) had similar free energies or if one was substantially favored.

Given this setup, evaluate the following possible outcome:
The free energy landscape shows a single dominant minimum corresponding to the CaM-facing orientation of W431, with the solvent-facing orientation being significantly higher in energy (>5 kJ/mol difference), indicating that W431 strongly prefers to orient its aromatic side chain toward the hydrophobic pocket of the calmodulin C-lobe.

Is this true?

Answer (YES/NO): NO